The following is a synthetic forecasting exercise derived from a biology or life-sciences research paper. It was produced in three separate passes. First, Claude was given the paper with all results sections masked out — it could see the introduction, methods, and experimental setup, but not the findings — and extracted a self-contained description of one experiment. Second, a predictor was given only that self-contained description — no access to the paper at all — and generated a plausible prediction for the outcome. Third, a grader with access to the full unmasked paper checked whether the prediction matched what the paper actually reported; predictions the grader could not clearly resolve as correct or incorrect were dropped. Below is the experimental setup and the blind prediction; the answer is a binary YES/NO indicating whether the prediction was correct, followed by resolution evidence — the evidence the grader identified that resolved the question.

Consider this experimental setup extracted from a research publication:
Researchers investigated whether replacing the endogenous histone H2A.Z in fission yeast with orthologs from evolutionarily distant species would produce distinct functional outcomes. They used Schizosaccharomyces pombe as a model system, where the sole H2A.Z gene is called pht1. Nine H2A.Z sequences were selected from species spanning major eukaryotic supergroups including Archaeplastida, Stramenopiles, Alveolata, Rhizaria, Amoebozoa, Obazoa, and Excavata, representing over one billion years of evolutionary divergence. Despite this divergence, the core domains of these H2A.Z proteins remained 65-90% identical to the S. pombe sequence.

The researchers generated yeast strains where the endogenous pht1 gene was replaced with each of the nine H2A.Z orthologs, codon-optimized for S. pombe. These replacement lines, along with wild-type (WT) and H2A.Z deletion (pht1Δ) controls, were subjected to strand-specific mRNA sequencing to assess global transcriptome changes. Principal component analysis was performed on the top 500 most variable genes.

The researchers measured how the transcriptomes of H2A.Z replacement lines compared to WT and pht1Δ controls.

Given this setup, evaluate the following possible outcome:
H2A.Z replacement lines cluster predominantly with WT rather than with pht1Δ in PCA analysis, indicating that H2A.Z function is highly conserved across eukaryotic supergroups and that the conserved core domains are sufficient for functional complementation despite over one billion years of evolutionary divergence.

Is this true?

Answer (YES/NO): NO